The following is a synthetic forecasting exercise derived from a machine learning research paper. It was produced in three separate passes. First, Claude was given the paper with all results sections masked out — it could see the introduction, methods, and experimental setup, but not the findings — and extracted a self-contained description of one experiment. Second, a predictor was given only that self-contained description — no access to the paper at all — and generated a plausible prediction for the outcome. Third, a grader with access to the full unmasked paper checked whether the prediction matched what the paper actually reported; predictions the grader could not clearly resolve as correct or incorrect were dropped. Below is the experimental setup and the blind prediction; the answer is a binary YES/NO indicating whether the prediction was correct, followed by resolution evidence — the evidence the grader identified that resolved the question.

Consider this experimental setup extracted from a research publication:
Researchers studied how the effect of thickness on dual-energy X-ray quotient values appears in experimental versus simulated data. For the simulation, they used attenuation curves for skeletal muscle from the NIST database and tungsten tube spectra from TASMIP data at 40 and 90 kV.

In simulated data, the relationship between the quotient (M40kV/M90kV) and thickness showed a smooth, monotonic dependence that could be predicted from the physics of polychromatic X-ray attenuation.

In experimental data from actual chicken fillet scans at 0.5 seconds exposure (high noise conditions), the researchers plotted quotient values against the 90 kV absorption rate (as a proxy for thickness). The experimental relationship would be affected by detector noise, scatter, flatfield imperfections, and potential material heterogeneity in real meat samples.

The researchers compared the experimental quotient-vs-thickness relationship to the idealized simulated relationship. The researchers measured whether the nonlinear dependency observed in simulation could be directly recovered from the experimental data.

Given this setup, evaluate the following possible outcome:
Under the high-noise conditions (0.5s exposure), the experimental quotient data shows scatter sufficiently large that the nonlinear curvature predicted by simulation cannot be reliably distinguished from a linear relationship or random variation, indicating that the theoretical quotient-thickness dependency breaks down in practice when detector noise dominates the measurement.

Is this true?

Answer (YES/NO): NO